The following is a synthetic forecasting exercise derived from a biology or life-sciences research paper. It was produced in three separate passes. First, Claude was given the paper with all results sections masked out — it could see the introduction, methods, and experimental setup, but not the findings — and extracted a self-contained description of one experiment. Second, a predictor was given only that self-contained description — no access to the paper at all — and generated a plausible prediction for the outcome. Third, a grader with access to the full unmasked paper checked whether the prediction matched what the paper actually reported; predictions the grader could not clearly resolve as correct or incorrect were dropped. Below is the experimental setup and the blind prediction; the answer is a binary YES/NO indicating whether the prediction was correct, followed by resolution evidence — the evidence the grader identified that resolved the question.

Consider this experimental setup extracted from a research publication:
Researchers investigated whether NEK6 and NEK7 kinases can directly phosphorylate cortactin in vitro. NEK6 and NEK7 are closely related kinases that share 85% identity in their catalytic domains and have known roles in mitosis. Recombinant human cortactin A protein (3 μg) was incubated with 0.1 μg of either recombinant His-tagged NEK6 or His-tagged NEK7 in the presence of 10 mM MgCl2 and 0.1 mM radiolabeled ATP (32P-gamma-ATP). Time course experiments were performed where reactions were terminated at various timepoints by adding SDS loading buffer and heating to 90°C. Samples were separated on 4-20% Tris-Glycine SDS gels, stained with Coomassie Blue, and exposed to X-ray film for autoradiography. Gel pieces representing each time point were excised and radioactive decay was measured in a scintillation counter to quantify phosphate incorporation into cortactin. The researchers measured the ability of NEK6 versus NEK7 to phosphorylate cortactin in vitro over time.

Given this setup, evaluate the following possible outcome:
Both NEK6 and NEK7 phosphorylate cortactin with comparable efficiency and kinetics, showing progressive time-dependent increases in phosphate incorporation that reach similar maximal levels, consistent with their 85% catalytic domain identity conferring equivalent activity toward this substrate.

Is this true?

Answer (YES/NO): NO